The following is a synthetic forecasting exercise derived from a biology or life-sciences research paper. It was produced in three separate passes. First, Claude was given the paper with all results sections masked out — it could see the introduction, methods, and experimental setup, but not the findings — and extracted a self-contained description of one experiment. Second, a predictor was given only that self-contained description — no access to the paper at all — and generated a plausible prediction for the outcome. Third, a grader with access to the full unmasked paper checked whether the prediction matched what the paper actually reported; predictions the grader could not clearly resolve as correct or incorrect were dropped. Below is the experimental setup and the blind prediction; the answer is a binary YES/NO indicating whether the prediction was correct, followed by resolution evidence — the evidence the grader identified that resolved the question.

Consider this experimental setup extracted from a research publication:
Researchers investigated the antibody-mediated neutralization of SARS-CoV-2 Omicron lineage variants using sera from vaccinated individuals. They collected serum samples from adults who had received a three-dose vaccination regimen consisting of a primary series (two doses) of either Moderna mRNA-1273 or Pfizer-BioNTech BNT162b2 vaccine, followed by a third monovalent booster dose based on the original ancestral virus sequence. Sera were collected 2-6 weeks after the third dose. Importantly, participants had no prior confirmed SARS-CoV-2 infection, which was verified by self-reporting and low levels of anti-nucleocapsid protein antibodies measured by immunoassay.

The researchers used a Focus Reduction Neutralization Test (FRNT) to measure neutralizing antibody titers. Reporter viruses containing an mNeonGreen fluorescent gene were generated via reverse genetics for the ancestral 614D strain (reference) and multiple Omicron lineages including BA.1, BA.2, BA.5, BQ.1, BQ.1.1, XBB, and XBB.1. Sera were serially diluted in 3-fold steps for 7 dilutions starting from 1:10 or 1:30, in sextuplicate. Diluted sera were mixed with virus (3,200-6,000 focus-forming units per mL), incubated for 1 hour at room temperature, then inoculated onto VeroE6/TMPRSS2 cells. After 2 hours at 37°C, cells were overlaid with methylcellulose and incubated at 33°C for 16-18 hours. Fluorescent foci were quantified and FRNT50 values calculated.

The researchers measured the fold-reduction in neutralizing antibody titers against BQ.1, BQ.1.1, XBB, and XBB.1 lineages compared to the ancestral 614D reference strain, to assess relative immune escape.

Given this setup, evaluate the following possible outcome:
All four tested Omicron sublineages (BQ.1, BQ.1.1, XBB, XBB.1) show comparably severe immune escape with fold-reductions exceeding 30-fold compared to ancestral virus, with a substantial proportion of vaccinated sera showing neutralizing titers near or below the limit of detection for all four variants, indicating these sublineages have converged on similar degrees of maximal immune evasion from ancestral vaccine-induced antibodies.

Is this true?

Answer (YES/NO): NO